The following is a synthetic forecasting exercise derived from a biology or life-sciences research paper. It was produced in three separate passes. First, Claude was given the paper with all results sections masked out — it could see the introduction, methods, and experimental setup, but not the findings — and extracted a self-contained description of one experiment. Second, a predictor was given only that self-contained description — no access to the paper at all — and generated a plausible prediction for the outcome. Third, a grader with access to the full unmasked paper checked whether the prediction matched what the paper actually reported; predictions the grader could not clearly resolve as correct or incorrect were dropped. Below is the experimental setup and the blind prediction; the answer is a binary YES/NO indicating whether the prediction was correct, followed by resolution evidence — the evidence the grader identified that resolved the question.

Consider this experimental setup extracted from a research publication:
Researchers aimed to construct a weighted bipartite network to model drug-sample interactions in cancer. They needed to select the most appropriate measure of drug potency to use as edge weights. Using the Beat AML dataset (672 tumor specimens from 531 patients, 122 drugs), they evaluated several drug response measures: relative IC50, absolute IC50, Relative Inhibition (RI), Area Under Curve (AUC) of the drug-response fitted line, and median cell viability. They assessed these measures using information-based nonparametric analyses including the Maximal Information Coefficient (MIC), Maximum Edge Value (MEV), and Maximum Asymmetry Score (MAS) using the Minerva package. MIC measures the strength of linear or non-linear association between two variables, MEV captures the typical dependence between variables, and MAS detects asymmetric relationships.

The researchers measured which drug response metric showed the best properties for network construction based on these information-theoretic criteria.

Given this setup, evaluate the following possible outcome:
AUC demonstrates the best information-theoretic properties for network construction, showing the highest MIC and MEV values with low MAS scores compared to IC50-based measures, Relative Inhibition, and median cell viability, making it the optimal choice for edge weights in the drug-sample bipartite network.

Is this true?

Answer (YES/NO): NO